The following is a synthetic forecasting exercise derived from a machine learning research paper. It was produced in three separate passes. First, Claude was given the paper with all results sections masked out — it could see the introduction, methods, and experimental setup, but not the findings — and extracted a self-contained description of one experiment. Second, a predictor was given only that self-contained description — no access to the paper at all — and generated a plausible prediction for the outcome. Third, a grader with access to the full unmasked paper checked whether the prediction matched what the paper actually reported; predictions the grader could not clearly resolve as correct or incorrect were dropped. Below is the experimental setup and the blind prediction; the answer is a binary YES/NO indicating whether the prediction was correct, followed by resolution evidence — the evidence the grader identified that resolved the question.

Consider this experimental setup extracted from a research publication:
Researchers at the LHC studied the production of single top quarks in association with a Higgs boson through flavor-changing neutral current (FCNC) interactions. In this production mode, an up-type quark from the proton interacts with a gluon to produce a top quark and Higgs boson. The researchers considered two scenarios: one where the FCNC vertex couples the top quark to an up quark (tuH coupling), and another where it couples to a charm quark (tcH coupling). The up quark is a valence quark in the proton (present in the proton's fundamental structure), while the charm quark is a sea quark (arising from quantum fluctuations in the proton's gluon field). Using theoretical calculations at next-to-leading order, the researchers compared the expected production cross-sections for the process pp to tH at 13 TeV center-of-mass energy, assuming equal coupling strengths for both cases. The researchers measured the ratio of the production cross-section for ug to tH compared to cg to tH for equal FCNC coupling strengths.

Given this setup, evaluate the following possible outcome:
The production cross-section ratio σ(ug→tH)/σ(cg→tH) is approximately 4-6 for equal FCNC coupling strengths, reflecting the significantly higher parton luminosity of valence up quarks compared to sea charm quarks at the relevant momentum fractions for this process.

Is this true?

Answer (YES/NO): NO